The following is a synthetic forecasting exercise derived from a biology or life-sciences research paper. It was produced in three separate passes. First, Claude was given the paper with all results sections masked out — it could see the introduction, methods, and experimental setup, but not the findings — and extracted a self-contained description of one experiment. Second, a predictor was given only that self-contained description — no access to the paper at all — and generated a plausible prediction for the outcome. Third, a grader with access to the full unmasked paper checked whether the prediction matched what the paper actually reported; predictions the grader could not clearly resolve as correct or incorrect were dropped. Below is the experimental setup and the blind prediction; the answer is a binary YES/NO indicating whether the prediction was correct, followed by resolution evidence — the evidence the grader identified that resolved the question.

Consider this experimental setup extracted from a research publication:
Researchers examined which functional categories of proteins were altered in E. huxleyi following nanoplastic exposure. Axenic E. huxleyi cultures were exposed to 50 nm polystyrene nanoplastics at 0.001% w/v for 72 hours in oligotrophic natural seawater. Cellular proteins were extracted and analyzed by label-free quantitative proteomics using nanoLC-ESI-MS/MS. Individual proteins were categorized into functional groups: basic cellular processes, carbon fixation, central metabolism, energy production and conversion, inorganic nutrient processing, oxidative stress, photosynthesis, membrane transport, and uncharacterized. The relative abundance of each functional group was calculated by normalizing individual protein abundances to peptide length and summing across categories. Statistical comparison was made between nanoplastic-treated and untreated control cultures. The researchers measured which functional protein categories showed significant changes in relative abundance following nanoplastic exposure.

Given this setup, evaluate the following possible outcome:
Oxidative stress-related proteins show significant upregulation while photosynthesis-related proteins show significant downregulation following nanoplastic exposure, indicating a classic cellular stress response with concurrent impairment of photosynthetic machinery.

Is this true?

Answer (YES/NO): NO